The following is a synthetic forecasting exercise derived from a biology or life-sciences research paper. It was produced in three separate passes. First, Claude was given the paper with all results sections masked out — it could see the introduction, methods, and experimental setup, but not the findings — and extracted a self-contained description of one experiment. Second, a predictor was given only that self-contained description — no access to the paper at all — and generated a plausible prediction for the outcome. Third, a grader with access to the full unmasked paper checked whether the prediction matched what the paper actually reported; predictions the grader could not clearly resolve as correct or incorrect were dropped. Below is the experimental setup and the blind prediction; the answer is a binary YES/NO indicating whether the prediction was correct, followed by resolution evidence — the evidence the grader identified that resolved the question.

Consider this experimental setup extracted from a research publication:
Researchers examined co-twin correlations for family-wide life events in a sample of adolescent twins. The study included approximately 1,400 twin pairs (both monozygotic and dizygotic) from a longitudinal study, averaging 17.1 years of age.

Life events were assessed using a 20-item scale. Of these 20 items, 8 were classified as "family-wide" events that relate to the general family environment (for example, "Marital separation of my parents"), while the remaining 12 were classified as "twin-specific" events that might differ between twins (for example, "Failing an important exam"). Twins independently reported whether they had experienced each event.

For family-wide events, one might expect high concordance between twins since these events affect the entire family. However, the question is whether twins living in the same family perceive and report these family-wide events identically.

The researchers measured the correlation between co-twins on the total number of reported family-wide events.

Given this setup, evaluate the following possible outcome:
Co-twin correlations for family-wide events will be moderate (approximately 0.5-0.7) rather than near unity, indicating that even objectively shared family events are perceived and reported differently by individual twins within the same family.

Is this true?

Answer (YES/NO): NO